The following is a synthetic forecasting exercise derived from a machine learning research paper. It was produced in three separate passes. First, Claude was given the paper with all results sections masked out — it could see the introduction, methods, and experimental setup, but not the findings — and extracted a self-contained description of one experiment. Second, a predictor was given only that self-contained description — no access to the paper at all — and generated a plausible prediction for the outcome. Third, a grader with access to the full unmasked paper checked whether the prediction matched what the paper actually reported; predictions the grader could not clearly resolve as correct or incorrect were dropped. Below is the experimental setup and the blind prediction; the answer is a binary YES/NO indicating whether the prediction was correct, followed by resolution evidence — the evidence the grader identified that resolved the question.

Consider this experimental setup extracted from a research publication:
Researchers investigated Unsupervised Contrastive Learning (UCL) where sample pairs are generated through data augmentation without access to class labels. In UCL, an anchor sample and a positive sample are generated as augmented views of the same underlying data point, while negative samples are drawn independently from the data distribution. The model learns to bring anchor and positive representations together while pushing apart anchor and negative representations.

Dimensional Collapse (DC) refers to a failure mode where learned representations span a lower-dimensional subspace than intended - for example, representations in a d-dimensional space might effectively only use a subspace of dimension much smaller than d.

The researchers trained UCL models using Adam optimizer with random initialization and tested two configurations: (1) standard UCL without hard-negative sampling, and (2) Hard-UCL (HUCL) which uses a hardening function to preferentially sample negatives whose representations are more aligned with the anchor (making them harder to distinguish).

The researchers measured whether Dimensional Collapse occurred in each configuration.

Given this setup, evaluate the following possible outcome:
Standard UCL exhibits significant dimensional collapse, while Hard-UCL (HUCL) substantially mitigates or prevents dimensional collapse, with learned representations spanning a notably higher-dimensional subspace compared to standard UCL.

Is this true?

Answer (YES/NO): YES